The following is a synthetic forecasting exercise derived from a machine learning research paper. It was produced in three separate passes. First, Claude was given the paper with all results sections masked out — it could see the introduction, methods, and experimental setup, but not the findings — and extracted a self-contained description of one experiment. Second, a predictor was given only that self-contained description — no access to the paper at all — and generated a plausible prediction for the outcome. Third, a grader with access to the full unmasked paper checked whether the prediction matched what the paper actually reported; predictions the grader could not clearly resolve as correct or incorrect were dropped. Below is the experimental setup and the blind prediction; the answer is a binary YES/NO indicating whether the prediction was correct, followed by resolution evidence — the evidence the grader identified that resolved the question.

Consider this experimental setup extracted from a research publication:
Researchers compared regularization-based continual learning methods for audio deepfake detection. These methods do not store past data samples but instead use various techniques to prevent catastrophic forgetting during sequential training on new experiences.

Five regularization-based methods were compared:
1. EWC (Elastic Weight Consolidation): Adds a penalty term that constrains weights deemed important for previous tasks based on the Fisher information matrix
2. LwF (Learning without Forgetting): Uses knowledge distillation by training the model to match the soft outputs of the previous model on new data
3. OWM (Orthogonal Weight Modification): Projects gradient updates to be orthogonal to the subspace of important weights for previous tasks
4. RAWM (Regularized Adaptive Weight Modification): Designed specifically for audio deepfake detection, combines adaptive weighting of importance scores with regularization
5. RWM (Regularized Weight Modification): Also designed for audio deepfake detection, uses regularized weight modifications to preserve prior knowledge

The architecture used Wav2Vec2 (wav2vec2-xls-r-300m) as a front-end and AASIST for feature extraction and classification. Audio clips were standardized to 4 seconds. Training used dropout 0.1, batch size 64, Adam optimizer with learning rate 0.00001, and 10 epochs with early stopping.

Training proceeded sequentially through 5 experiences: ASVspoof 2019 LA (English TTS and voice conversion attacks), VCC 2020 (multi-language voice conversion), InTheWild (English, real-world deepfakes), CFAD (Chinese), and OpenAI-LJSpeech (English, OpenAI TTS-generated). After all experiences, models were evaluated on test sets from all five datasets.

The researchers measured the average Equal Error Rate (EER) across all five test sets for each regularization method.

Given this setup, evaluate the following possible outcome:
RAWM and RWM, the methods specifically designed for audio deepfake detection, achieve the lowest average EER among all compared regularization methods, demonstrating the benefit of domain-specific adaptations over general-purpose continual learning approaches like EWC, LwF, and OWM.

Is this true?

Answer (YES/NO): NO